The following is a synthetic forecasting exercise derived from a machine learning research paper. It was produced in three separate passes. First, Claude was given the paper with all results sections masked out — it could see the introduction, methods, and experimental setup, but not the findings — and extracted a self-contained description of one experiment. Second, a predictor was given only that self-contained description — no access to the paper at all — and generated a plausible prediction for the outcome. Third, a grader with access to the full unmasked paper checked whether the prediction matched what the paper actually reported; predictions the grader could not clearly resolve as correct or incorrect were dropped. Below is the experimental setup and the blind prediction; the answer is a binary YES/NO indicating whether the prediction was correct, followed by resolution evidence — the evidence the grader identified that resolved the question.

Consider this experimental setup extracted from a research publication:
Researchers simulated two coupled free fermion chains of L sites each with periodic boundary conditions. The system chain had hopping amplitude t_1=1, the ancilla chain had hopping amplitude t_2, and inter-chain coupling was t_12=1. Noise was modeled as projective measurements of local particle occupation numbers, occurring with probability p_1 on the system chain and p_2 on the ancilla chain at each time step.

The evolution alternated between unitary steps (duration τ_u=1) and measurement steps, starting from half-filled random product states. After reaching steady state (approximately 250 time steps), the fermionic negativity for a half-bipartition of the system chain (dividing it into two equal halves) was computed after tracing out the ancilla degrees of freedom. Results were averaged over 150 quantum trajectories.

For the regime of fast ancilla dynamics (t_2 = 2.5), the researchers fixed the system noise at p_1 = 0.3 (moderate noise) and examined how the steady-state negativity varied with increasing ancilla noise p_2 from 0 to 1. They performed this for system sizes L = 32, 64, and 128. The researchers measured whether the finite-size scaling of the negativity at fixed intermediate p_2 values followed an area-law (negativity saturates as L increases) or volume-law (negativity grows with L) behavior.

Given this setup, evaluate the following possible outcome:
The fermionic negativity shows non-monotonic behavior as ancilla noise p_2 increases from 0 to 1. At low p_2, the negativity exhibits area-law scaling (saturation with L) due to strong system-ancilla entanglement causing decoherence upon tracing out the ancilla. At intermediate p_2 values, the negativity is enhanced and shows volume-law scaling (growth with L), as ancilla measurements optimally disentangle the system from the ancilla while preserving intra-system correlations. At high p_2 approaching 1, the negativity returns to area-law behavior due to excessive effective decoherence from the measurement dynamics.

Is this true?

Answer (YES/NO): NO